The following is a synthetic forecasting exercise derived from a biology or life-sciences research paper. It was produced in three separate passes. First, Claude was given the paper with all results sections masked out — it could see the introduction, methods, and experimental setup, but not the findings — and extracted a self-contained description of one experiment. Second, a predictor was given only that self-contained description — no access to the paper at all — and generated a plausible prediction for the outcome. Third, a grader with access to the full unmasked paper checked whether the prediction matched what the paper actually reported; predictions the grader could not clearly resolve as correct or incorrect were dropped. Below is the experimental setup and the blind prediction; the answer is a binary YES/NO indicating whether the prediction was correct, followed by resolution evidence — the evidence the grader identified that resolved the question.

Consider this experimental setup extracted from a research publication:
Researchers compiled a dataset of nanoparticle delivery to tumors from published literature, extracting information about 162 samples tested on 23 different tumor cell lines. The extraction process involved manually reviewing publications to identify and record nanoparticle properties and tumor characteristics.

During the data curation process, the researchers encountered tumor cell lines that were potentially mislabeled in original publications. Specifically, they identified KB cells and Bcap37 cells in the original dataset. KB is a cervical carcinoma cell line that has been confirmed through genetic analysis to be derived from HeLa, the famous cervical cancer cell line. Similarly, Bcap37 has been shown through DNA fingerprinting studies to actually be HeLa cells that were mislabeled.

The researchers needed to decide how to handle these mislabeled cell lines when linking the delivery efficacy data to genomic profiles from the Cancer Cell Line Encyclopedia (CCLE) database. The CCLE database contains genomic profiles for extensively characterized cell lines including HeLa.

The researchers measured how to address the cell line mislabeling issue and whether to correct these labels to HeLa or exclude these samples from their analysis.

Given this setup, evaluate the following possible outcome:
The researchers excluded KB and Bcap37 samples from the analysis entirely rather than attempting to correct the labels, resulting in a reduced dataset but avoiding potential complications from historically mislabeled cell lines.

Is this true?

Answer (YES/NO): NO